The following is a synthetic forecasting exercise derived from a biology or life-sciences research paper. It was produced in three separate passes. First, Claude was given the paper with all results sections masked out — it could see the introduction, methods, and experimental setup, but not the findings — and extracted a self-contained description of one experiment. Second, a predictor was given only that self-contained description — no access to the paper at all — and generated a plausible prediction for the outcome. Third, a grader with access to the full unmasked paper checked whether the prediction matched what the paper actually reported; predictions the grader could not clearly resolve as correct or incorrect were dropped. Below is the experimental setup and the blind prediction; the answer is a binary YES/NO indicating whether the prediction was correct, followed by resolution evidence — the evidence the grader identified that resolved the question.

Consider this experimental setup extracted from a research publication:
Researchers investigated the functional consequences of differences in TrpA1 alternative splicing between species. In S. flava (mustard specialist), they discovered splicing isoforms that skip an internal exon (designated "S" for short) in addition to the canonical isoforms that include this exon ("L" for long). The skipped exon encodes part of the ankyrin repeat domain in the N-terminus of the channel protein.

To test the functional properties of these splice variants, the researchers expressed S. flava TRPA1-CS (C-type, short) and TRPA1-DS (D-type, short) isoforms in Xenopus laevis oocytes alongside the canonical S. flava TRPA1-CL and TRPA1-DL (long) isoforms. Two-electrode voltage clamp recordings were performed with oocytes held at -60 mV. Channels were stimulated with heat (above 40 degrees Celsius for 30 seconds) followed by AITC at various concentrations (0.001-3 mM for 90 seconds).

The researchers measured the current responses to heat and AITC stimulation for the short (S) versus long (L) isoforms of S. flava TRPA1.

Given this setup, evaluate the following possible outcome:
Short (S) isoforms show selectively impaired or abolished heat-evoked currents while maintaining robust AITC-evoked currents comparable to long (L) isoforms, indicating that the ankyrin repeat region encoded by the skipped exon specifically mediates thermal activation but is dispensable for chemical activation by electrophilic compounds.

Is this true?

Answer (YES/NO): NO